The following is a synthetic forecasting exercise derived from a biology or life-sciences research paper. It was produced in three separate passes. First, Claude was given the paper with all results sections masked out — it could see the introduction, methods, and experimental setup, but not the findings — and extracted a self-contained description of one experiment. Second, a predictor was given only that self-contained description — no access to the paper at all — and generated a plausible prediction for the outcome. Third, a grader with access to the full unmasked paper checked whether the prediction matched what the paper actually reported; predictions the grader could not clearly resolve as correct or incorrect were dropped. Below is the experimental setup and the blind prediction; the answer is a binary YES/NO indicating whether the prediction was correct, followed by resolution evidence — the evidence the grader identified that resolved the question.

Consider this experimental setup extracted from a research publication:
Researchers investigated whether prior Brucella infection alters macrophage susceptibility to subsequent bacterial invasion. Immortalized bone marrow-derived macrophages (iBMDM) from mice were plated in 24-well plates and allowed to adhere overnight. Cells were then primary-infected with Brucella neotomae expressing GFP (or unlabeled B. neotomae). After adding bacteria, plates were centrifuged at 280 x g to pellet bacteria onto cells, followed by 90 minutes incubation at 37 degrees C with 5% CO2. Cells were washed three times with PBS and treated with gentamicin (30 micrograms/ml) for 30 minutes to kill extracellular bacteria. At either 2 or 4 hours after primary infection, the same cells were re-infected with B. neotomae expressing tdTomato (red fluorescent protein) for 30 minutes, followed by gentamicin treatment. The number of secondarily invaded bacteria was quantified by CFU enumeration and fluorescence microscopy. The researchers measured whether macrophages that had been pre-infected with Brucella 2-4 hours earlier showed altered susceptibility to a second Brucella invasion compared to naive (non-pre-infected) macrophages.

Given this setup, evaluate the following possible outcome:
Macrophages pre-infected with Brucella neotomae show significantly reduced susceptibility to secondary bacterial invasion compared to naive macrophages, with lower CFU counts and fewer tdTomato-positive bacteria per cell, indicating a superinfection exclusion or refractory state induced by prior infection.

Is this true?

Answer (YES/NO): NO